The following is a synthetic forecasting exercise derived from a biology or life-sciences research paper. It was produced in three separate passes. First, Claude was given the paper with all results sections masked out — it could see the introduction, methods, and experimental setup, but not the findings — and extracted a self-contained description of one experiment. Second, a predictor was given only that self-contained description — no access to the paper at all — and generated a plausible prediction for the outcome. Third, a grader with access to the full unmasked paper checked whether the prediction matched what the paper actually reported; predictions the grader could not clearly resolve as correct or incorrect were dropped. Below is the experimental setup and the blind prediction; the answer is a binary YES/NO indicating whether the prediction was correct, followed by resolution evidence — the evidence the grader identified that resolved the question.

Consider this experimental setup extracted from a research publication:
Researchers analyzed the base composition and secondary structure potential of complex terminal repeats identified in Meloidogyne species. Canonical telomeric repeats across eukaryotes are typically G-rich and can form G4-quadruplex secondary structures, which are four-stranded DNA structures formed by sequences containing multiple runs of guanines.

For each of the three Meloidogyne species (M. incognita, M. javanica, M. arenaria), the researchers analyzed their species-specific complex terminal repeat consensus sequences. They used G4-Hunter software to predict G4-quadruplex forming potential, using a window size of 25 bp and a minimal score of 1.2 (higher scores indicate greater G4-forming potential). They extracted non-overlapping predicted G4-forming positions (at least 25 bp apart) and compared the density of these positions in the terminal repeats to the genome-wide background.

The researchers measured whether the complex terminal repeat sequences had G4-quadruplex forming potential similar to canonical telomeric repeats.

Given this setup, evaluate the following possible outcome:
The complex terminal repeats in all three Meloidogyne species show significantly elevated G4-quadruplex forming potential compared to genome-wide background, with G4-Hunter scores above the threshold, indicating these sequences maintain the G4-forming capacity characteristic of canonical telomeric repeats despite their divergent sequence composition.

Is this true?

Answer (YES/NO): YES